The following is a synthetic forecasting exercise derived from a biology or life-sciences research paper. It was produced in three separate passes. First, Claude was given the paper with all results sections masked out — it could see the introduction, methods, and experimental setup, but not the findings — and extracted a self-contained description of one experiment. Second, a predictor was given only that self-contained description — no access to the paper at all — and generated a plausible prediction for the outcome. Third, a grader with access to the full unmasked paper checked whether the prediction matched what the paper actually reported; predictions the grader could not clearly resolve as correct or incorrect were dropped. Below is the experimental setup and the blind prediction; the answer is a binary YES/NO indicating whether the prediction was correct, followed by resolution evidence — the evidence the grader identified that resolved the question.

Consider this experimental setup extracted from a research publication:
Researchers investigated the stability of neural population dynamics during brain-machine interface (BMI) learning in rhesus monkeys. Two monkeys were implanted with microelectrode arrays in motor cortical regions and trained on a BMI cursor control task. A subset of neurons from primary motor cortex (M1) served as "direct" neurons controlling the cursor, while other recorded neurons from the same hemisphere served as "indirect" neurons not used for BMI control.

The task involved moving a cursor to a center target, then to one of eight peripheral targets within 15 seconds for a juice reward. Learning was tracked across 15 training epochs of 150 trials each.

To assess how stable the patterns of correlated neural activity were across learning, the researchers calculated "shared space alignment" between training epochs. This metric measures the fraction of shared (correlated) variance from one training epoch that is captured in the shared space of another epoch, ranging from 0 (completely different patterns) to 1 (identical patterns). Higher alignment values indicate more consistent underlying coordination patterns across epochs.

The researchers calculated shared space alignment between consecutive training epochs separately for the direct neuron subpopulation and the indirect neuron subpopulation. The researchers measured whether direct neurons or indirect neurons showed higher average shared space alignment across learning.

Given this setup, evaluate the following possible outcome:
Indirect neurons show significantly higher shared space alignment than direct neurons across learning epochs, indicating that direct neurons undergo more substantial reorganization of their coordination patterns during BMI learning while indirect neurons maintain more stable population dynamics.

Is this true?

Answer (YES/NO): NO